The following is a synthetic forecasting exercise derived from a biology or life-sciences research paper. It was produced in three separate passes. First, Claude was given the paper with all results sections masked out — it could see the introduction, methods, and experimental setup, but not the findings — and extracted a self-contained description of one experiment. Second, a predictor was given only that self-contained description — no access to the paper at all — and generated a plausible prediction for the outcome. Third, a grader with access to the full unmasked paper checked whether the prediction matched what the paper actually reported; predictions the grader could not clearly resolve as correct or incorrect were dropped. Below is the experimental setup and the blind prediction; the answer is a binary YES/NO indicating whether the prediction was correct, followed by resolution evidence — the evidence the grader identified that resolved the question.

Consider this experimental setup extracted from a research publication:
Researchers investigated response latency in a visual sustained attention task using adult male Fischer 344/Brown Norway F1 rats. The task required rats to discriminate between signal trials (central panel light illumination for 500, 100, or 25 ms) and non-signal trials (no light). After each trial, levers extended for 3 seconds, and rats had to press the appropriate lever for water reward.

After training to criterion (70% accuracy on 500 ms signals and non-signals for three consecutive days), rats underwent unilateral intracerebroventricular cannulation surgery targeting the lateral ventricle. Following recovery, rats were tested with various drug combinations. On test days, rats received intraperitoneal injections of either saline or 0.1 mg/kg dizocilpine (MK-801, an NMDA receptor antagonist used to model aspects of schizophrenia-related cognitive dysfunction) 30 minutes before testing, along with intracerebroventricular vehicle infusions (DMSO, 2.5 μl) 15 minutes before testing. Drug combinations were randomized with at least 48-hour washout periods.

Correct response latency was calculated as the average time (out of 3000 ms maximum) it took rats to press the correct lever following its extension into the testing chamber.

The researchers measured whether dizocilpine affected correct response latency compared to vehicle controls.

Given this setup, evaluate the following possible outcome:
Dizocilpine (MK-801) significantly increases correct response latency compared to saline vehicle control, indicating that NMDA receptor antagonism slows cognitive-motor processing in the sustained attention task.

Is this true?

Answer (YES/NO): YES